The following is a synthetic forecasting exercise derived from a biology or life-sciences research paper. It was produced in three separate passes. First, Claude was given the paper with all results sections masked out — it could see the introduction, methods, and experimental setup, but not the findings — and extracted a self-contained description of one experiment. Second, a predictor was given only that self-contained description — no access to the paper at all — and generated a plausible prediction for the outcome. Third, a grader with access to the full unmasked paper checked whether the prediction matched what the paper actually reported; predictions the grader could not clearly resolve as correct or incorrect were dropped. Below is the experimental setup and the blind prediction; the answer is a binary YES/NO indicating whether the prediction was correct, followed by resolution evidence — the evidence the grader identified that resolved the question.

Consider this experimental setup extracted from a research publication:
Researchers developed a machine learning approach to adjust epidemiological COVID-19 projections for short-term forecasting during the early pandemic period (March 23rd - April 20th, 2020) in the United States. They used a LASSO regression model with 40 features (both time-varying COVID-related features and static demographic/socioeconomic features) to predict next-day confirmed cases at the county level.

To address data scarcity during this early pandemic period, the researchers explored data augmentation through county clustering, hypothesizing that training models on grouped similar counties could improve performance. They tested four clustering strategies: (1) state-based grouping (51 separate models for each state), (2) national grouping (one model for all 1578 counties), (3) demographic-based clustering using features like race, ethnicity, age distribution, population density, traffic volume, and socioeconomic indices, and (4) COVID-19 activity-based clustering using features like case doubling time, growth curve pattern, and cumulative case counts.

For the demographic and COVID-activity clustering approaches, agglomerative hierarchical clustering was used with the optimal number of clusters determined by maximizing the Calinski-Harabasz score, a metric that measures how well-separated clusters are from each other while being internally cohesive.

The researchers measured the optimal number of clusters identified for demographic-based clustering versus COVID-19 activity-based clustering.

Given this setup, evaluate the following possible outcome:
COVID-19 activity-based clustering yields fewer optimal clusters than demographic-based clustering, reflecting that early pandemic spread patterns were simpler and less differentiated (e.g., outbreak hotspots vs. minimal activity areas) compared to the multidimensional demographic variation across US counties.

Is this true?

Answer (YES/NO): NO